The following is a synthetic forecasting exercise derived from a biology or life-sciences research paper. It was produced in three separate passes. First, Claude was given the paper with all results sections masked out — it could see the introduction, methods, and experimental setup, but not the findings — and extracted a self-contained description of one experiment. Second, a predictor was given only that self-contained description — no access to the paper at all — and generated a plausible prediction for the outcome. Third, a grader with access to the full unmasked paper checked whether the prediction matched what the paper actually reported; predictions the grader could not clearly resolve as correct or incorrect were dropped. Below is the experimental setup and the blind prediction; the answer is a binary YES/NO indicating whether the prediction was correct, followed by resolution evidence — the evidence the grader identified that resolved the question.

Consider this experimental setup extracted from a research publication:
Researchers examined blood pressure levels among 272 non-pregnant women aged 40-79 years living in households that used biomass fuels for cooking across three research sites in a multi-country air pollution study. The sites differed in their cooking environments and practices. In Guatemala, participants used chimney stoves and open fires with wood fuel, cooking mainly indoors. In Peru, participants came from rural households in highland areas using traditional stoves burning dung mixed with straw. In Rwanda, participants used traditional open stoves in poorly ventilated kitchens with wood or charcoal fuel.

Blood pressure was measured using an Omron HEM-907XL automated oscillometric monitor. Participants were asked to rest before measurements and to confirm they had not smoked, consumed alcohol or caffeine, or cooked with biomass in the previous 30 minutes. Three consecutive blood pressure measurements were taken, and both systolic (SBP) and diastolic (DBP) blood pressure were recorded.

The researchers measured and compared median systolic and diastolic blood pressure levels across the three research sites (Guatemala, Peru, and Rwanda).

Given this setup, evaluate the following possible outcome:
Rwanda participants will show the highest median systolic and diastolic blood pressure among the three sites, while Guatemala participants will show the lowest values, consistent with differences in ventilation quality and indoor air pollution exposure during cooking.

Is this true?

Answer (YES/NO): NO